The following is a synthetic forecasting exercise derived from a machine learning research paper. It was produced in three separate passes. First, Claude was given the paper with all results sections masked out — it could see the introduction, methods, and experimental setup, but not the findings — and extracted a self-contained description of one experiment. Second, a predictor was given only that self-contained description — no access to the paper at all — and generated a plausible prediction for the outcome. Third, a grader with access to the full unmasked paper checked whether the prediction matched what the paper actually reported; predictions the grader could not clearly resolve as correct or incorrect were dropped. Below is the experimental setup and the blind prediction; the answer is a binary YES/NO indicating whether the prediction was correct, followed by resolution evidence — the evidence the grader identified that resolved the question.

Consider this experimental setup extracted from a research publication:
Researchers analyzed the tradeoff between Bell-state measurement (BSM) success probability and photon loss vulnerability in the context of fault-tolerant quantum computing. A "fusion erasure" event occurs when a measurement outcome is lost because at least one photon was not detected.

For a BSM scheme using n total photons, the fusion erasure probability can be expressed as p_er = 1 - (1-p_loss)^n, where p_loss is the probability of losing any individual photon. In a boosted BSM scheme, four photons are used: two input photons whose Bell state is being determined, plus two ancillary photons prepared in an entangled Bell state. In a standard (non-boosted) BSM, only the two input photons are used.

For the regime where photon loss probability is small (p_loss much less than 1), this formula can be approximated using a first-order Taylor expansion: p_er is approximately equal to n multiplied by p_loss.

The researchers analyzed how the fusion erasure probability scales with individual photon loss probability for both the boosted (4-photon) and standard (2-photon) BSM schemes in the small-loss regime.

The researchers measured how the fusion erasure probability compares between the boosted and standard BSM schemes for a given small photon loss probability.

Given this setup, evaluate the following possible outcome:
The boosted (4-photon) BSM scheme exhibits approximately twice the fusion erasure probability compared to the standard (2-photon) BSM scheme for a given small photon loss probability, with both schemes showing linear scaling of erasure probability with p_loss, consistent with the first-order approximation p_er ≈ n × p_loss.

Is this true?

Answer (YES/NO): YES